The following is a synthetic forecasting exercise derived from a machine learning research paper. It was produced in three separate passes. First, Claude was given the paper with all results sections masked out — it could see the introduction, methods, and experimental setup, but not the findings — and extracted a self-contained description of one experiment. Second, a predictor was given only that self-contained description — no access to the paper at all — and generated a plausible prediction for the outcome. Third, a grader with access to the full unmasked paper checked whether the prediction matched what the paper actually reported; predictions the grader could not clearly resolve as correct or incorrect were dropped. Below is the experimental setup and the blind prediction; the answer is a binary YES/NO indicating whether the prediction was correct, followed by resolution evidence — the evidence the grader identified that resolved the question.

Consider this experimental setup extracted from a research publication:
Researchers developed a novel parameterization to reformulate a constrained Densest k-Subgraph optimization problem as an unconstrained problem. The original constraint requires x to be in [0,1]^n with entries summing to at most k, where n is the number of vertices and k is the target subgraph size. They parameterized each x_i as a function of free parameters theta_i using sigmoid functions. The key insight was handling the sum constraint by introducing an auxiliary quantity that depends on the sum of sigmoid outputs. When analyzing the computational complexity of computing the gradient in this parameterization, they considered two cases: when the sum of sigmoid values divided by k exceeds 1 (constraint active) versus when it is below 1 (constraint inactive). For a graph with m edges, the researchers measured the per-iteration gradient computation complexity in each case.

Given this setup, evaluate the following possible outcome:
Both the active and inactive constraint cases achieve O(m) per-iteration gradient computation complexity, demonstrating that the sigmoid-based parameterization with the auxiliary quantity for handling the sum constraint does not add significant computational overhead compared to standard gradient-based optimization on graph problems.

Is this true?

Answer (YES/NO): NO